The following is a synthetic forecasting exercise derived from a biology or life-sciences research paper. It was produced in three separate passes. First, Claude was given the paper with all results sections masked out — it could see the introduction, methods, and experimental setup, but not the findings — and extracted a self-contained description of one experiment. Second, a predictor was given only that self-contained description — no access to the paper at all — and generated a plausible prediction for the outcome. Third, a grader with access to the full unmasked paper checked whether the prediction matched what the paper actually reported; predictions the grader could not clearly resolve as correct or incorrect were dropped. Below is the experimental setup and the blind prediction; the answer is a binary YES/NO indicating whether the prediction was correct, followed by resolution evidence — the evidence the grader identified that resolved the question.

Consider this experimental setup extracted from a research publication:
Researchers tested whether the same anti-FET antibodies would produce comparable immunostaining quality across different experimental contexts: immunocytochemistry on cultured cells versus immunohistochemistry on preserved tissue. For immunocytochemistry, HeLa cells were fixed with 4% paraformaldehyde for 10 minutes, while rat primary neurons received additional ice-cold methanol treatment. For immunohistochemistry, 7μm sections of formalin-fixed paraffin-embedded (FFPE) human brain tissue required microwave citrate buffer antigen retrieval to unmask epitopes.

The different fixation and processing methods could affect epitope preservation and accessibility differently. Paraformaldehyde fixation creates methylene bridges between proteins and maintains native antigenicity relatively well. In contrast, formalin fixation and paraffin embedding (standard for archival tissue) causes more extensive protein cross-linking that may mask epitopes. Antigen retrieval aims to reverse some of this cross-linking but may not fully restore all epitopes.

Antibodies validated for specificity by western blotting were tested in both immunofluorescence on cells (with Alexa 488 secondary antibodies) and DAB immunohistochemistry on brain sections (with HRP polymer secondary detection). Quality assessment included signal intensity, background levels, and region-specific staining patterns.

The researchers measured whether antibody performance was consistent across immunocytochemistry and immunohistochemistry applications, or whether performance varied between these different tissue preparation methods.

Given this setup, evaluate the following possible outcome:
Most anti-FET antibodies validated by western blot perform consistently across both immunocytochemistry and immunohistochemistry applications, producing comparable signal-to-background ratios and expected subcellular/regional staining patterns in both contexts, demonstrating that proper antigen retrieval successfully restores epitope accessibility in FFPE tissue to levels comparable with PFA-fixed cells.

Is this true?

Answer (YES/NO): NO